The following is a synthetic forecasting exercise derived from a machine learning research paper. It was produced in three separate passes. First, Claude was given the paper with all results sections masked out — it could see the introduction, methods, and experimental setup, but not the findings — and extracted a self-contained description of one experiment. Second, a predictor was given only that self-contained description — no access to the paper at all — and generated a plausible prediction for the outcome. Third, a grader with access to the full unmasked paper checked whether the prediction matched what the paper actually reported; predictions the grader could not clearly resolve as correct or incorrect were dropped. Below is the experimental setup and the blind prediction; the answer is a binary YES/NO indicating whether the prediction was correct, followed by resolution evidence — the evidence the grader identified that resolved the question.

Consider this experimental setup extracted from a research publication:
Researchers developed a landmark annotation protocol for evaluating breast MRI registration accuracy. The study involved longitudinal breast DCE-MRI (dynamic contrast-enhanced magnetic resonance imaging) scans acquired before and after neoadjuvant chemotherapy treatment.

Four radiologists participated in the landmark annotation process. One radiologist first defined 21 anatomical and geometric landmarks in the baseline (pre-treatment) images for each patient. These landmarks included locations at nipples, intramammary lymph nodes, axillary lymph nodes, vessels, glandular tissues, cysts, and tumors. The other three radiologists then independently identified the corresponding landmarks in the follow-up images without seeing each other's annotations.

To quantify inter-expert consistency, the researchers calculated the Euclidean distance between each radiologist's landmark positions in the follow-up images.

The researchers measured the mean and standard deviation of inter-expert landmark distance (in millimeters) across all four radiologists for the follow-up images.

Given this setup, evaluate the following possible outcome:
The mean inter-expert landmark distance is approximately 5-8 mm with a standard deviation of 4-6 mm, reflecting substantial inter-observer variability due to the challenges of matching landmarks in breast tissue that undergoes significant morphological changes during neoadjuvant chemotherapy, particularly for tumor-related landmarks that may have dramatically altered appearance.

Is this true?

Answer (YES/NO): NO